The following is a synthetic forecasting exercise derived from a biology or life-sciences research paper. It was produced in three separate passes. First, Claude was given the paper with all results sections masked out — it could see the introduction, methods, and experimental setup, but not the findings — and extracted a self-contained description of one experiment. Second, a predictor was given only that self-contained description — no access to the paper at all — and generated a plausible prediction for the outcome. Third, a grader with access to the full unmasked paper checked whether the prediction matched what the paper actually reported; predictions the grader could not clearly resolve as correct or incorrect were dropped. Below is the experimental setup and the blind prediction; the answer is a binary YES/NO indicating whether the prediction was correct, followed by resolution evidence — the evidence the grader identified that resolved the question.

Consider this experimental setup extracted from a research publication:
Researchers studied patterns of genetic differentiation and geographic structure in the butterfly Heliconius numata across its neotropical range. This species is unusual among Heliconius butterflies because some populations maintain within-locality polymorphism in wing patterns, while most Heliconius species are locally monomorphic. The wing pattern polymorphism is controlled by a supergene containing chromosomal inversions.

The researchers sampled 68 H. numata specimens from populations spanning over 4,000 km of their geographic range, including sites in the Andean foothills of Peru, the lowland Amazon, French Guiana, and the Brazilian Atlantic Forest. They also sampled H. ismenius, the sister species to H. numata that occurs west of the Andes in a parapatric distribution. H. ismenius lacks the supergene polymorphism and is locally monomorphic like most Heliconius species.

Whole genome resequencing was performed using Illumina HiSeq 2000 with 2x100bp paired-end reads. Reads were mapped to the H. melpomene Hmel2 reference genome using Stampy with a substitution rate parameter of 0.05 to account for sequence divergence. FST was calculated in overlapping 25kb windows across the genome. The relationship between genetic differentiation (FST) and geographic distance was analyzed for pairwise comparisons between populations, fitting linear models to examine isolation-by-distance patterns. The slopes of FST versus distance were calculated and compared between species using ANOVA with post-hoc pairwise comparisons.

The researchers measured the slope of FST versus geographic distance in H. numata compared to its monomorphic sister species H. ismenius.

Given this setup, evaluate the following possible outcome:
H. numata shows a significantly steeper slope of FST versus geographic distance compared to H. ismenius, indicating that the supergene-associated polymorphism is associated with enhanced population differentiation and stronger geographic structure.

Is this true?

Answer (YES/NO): NO